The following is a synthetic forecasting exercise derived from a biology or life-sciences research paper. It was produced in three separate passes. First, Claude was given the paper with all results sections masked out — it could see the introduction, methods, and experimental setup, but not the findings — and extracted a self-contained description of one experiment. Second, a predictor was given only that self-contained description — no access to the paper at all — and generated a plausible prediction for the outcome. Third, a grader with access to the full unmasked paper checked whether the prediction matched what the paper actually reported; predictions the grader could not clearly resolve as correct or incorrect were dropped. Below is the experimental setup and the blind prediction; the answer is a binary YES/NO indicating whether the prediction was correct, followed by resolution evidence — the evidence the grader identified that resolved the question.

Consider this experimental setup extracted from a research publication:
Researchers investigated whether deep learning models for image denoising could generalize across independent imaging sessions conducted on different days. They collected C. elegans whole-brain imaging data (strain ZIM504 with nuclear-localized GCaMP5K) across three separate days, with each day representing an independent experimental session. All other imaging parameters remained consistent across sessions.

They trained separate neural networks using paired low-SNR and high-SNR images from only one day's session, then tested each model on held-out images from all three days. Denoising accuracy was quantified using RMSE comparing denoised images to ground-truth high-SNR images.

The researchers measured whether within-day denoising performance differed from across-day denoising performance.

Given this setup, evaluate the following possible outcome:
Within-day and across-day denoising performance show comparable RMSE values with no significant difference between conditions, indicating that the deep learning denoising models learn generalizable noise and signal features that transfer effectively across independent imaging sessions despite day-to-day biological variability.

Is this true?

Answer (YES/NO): YES